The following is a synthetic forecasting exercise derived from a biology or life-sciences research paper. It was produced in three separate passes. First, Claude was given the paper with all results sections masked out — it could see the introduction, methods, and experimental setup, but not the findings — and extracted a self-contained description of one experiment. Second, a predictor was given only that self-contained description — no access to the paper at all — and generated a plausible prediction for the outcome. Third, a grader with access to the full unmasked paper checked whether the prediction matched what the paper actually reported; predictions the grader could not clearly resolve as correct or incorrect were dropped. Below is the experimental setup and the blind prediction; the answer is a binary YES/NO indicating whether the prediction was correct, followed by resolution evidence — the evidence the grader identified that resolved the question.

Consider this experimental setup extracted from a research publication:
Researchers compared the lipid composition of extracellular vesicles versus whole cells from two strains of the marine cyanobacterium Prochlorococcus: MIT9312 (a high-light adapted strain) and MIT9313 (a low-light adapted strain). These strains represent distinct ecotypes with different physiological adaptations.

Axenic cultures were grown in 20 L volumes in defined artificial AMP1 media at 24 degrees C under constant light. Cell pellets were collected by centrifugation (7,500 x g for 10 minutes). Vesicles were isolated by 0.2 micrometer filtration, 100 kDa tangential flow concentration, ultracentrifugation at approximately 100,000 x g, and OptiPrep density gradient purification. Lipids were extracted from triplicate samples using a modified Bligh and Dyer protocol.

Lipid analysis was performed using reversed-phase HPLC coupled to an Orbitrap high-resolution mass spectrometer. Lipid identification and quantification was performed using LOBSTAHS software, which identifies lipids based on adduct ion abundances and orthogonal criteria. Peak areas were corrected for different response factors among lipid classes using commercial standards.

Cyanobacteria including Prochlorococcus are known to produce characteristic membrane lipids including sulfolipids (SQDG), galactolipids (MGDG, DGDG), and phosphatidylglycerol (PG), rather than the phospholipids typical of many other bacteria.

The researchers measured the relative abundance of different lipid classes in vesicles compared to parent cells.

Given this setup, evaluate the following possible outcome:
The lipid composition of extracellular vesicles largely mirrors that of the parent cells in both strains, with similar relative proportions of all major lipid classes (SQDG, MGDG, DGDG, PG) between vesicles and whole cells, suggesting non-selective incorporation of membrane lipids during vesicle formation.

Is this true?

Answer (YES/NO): NO